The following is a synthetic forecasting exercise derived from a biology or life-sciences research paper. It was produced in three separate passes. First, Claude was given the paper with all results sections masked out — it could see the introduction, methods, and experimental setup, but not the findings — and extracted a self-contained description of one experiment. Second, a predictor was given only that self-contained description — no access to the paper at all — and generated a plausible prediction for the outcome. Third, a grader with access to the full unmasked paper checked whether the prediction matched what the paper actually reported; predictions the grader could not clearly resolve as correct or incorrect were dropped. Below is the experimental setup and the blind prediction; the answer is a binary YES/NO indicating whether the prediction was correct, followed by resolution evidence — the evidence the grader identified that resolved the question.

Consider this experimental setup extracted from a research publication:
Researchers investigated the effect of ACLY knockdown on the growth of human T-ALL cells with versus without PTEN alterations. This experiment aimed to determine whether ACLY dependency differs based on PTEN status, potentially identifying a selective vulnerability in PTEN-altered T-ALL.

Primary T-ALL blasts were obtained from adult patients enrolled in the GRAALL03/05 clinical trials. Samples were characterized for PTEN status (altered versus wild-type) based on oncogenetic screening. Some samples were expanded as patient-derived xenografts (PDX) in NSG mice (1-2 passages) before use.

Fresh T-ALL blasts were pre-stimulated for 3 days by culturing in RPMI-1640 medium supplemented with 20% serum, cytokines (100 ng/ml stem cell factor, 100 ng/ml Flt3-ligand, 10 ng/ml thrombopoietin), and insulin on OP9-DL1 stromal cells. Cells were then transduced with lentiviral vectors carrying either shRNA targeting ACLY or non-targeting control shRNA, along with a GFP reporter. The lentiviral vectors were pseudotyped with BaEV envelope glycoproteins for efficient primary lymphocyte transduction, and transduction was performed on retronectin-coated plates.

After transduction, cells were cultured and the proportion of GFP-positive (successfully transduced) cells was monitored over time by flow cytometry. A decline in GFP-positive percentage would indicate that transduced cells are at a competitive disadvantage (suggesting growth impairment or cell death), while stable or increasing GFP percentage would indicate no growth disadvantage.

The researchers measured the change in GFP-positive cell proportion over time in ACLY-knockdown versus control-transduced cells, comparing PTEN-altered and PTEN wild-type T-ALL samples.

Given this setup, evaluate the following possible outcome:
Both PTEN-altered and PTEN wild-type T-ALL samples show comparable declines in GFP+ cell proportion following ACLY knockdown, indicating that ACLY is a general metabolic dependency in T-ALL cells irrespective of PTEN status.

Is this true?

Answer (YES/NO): NO